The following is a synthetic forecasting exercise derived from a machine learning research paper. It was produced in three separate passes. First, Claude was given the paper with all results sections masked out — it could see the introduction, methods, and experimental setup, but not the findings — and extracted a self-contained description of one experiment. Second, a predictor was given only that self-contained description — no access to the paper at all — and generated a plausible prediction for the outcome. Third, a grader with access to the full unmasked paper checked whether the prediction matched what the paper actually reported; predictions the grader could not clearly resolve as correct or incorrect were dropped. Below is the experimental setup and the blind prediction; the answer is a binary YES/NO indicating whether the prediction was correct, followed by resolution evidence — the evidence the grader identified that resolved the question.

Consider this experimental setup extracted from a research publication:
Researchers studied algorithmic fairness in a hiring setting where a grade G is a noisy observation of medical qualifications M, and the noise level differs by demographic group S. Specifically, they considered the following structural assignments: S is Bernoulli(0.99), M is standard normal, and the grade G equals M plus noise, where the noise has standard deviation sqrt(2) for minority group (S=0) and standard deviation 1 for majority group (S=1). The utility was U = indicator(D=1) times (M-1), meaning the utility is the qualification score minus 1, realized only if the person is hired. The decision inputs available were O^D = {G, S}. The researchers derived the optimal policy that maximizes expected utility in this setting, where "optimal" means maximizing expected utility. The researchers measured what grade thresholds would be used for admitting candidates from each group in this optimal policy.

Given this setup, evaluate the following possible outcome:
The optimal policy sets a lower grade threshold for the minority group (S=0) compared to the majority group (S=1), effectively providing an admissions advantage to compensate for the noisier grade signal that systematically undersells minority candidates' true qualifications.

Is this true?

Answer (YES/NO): NO